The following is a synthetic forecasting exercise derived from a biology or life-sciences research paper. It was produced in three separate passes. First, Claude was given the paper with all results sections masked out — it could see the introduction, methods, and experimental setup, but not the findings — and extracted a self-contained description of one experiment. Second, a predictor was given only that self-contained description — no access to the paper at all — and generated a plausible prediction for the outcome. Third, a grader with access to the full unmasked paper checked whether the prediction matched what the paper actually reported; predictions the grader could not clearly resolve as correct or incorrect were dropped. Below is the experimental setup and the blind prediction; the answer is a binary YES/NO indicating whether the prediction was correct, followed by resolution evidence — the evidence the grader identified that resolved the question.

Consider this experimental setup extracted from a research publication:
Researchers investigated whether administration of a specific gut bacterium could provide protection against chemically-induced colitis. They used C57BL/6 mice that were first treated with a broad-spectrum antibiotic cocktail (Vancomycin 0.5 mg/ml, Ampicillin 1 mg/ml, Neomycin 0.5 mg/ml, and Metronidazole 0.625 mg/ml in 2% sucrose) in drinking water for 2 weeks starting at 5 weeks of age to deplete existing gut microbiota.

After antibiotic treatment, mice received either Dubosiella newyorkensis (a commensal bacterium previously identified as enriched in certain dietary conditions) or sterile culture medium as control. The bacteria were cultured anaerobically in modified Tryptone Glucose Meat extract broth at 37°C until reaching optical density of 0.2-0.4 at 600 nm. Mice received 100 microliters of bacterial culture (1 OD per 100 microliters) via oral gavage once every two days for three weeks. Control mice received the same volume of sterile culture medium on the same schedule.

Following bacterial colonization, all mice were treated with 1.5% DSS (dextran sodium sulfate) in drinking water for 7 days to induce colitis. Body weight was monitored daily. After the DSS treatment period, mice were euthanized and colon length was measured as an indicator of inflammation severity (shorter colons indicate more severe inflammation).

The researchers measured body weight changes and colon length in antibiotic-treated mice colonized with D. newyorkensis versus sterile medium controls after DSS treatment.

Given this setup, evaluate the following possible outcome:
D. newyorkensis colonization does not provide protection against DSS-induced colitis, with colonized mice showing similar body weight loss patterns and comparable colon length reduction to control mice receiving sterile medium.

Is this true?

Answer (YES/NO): NO